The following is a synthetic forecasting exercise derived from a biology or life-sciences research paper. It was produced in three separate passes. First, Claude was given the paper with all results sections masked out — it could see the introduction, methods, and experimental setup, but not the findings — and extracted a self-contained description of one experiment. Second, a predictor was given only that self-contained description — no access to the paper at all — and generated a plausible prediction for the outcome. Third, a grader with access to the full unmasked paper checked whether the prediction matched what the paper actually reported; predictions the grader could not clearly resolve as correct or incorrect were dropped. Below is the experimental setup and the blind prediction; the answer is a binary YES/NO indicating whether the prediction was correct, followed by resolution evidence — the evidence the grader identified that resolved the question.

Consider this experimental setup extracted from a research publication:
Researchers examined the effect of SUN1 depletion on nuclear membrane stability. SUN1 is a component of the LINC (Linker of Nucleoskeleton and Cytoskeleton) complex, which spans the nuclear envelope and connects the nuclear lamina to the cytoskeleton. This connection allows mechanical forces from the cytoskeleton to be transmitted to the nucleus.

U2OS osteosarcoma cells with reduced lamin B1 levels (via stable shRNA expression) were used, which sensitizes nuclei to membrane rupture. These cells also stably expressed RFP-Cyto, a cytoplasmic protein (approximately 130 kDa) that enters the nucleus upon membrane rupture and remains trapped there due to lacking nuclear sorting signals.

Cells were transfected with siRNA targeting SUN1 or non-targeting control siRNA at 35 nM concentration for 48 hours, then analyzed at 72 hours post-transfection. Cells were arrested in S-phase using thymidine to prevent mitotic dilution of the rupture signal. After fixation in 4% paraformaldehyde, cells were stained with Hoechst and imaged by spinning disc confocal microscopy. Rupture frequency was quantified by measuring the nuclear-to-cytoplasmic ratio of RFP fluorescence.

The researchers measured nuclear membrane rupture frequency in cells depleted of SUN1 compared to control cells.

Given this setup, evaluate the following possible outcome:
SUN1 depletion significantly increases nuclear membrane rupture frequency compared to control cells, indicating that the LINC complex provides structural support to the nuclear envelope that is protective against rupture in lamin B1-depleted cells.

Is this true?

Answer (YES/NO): NO